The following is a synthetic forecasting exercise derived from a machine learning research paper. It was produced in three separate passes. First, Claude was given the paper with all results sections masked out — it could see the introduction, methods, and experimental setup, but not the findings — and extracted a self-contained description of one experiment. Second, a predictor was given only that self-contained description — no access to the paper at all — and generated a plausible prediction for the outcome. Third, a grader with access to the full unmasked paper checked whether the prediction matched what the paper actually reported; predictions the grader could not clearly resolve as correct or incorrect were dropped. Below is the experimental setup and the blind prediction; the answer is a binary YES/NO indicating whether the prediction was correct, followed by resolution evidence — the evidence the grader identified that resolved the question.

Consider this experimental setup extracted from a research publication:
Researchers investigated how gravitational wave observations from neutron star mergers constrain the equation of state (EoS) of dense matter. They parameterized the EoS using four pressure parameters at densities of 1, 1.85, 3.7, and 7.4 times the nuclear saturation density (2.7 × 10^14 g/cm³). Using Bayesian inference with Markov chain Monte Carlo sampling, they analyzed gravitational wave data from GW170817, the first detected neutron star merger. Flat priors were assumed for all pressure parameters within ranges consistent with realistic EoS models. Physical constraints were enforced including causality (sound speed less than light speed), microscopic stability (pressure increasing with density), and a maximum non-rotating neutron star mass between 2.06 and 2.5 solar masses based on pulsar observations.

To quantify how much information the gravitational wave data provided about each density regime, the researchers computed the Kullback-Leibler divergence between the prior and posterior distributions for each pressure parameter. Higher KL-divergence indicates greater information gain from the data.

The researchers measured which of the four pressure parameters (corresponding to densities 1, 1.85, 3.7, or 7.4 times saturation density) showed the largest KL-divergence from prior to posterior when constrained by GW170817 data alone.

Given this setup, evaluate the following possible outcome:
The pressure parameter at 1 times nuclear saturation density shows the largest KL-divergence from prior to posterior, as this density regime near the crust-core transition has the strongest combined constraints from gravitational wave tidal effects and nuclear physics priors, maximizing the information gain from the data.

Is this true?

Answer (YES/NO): NO